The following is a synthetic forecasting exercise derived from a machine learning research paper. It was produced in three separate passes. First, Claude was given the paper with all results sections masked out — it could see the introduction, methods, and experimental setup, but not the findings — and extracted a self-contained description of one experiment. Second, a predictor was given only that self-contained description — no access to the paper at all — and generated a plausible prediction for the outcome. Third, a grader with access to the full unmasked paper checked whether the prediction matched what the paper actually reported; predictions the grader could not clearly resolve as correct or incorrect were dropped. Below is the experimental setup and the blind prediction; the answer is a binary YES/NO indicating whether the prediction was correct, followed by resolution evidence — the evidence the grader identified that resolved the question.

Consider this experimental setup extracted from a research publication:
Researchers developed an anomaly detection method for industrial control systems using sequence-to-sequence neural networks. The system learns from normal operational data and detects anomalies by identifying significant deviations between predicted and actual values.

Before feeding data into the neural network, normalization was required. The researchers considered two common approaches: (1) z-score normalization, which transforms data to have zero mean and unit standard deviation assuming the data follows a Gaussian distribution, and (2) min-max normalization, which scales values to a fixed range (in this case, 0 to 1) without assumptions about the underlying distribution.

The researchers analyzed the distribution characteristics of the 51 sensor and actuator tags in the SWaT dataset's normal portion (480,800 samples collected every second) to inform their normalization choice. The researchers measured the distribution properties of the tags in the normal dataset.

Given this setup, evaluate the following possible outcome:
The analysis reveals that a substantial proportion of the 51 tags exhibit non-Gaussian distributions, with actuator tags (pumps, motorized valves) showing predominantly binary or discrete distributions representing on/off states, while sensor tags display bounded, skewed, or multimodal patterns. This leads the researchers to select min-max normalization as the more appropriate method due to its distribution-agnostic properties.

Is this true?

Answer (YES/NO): NO